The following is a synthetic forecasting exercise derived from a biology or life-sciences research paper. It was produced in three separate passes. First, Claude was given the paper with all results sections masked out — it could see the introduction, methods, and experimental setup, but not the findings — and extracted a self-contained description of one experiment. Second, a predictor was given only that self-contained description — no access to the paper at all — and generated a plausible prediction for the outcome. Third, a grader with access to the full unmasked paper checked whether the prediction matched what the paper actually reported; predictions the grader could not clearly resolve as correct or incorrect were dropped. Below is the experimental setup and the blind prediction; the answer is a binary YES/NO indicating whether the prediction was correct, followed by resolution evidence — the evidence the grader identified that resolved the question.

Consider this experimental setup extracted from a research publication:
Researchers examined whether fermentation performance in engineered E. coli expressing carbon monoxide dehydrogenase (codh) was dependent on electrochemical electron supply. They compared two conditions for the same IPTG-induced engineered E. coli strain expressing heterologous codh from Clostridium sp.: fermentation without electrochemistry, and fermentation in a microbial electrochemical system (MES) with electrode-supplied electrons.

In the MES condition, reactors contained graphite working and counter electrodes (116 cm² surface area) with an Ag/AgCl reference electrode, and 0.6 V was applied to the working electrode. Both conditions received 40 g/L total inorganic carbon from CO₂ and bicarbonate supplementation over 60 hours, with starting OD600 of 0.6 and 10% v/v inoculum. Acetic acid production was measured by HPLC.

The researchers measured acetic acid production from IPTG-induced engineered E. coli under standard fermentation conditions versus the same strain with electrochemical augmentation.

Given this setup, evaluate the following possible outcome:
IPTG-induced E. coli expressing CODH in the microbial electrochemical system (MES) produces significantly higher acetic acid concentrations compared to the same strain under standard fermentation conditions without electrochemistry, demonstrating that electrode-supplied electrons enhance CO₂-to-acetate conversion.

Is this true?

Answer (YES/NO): YES